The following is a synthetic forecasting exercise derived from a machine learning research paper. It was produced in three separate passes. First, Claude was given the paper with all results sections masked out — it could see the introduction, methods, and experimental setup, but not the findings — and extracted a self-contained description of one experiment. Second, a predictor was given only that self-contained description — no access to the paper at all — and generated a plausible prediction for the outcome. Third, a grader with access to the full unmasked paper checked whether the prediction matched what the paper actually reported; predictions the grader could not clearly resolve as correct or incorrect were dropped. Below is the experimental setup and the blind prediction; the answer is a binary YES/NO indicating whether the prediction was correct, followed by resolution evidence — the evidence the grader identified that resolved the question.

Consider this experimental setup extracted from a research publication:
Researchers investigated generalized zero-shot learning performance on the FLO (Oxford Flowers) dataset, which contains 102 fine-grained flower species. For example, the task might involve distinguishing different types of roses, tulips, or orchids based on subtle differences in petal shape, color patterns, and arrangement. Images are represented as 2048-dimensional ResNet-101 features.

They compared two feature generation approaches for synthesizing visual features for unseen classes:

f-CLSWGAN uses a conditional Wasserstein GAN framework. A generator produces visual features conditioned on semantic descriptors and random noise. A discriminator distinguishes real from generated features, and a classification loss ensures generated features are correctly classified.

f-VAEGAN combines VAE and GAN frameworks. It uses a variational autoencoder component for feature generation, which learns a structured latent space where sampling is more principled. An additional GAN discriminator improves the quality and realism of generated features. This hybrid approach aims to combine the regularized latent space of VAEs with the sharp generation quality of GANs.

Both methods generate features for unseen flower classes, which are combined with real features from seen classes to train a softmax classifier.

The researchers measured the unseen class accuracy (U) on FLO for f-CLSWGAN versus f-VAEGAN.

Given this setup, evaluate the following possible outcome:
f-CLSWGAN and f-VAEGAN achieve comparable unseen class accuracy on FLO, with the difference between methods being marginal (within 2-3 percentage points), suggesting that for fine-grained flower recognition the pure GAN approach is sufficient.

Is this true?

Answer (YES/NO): YES